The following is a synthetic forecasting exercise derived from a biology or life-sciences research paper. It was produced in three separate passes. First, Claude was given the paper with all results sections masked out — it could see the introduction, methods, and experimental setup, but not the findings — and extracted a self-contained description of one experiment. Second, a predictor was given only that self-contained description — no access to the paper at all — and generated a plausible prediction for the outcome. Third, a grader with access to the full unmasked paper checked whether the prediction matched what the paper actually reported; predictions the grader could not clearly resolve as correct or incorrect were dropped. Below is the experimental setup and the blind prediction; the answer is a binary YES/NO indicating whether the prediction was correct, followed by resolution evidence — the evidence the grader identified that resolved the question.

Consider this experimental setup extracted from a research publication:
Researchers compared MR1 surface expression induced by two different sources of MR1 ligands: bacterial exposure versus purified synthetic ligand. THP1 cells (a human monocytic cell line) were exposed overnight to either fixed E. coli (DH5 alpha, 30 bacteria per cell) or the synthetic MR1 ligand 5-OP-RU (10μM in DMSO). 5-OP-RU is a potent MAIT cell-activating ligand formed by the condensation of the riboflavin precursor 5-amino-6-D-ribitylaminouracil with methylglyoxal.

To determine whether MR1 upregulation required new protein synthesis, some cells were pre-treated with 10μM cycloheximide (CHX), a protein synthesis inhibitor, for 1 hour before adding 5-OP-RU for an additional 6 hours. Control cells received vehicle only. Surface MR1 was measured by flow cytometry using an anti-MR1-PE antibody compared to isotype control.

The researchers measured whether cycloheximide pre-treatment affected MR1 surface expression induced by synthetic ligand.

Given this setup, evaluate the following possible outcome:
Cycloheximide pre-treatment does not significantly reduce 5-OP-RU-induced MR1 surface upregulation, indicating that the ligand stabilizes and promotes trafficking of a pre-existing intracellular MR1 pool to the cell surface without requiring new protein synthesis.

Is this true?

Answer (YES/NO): YES